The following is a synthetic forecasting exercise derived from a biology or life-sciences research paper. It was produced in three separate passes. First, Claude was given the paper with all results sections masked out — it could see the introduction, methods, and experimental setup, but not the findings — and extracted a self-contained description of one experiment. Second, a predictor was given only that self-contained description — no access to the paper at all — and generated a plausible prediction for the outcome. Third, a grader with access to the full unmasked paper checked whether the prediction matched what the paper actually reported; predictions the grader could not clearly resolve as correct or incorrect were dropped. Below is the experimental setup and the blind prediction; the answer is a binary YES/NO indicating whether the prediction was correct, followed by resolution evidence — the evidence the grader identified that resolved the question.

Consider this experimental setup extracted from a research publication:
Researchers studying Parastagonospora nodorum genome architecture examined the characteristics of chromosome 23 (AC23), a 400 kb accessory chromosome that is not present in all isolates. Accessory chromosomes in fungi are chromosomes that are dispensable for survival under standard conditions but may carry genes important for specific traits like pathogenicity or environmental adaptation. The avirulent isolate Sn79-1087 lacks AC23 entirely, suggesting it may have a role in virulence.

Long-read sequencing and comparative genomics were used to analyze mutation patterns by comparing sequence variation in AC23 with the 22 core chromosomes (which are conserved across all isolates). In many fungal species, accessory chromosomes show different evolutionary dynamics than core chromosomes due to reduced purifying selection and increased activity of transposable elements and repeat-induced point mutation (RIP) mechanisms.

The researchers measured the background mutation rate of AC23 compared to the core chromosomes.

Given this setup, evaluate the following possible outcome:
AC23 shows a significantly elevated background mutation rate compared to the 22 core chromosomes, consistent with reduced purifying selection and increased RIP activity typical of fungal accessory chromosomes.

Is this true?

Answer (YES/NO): YES